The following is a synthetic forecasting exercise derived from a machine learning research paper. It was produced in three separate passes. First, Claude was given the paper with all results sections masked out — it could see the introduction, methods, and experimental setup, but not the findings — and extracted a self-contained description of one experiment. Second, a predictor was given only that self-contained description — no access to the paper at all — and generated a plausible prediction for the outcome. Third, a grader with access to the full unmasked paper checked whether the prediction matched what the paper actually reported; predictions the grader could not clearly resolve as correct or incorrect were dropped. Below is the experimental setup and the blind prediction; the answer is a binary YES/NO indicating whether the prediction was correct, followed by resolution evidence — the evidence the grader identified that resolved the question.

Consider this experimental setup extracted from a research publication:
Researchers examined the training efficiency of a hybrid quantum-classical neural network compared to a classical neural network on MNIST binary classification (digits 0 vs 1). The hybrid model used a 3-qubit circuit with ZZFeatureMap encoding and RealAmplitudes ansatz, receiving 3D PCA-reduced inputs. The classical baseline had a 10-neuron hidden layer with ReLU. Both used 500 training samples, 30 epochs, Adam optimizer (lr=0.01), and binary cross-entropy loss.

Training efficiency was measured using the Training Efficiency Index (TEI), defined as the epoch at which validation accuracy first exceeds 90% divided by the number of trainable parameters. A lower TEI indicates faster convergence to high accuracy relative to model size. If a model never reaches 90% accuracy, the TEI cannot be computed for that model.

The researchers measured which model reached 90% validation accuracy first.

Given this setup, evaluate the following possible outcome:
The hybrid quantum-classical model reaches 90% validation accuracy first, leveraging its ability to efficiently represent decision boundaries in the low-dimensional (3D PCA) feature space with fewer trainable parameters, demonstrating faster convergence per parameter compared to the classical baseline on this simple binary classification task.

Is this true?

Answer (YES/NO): NO